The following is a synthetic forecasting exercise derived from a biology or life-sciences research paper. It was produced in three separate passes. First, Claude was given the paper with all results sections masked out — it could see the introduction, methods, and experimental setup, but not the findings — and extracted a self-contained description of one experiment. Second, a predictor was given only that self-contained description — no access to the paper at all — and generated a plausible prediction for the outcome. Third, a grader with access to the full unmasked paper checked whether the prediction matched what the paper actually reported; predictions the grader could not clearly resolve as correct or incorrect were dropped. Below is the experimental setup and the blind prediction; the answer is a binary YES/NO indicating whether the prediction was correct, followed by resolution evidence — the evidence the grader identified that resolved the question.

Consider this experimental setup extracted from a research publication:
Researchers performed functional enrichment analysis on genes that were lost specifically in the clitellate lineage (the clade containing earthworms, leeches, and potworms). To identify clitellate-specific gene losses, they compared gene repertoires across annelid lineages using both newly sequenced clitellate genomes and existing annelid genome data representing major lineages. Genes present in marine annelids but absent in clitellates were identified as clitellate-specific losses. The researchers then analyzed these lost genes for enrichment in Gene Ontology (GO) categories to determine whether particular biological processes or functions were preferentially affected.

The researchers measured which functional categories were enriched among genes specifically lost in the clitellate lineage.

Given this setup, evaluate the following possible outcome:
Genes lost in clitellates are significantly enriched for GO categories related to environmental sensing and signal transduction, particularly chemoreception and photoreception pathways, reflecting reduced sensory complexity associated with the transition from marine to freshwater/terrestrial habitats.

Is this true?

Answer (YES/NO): NO